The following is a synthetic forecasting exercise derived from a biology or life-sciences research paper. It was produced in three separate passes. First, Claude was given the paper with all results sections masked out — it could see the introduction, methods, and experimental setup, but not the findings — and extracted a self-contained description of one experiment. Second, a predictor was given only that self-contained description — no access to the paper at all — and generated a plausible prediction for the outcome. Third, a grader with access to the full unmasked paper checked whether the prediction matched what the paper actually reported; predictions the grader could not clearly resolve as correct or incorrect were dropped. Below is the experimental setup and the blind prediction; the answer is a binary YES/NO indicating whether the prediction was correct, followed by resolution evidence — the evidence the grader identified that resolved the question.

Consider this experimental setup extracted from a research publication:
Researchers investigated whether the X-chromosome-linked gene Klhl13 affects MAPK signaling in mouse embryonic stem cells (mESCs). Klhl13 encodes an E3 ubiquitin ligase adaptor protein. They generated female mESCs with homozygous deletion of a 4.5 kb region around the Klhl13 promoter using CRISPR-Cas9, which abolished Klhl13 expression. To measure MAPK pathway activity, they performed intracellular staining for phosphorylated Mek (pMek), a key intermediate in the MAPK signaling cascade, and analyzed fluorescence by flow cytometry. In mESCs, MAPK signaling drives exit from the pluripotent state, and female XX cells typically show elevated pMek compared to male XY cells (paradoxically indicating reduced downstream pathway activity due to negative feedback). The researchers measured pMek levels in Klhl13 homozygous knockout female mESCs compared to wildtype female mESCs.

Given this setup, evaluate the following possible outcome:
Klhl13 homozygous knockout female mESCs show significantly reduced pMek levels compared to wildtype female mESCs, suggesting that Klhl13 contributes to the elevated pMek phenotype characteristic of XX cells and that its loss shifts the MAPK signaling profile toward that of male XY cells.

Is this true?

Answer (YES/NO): NO